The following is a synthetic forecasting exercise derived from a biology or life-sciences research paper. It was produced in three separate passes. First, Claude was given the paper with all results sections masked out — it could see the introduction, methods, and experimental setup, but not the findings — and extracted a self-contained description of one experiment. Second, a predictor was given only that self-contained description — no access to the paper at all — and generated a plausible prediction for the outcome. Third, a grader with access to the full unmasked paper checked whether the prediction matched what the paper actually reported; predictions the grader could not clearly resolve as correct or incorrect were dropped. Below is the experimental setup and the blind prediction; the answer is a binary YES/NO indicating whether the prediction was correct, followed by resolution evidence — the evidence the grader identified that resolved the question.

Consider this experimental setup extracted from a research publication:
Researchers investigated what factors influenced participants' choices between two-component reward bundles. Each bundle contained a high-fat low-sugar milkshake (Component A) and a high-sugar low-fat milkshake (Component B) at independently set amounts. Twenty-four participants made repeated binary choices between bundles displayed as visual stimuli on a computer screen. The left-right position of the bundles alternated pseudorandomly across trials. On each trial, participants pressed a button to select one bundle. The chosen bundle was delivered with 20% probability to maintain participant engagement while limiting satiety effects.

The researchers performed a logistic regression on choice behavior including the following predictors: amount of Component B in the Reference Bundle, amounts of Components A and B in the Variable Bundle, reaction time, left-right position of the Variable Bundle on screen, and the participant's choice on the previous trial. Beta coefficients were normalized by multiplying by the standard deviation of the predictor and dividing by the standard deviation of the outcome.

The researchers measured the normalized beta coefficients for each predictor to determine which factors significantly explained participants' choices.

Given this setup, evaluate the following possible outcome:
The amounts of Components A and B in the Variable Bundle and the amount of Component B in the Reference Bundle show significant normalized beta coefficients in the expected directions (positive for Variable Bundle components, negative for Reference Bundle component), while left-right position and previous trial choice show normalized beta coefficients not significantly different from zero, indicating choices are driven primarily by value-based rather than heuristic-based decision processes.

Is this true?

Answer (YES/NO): YES